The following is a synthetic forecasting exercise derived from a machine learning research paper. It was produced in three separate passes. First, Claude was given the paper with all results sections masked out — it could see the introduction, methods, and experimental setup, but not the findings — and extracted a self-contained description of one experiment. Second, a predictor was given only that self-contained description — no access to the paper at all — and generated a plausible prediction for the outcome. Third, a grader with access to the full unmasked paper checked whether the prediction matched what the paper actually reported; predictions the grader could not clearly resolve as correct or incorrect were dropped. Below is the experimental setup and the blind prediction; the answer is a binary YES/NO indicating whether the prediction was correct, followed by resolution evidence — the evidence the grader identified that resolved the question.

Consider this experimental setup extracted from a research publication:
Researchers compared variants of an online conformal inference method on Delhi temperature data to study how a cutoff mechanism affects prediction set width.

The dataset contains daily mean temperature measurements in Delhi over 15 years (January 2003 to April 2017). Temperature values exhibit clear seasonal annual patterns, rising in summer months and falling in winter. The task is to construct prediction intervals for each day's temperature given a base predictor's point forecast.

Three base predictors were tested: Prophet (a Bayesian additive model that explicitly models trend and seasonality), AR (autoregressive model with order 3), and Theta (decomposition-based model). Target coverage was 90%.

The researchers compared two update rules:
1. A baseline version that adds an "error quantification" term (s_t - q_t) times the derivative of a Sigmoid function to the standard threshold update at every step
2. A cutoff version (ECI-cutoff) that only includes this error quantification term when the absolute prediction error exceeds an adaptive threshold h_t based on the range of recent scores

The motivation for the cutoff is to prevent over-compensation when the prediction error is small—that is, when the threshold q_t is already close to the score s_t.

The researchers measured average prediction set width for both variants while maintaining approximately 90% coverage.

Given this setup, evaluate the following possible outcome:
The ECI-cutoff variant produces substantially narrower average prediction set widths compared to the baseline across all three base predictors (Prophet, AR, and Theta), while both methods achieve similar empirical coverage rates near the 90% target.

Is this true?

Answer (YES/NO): NO